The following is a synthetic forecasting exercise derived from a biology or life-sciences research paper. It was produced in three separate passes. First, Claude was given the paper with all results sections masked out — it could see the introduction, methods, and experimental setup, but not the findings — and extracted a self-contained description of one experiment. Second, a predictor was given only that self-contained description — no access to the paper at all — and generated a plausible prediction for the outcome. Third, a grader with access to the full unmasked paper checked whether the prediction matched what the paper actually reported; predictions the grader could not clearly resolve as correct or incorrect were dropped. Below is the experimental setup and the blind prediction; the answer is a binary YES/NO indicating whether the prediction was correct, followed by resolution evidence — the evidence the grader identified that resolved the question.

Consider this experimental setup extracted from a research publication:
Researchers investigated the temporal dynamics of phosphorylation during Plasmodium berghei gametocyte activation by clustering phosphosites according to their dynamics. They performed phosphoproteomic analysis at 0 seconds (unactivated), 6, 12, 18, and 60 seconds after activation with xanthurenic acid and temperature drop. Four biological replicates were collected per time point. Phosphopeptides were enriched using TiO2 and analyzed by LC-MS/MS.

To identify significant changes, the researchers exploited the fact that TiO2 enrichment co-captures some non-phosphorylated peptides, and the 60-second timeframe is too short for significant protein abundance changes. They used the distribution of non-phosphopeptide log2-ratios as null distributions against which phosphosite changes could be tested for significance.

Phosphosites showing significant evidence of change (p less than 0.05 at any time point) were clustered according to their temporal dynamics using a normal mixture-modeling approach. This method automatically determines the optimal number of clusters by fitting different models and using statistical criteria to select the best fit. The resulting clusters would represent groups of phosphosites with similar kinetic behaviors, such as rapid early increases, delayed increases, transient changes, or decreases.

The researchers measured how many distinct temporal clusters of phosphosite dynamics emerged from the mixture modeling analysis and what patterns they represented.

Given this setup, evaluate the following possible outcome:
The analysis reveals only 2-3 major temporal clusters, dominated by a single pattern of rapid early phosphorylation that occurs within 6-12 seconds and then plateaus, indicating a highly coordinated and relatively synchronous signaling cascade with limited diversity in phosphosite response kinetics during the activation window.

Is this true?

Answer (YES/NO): NO